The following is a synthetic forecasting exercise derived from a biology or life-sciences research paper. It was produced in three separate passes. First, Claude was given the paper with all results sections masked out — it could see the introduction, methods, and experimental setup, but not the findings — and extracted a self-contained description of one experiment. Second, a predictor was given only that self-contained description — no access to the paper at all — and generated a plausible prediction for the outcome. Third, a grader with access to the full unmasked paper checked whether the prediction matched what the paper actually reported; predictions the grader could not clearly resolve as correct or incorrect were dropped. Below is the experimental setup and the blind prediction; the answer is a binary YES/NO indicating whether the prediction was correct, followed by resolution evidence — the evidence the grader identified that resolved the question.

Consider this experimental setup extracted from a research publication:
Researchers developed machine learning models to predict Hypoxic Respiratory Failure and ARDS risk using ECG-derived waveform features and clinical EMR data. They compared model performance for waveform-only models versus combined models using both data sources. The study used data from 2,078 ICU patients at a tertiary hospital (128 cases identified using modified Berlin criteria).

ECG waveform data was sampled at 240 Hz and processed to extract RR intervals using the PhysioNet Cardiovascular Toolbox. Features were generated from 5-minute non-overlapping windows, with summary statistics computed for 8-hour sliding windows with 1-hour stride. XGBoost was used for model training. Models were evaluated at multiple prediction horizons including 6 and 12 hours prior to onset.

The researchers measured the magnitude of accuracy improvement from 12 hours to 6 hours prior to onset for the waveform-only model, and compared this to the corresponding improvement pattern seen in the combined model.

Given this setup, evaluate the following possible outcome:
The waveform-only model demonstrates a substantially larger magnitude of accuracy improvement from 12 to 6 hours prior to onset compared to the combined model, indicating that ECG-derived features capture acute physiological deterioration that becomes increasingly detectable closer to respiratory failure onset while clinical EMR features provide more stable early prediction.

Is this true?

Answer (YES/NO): NO